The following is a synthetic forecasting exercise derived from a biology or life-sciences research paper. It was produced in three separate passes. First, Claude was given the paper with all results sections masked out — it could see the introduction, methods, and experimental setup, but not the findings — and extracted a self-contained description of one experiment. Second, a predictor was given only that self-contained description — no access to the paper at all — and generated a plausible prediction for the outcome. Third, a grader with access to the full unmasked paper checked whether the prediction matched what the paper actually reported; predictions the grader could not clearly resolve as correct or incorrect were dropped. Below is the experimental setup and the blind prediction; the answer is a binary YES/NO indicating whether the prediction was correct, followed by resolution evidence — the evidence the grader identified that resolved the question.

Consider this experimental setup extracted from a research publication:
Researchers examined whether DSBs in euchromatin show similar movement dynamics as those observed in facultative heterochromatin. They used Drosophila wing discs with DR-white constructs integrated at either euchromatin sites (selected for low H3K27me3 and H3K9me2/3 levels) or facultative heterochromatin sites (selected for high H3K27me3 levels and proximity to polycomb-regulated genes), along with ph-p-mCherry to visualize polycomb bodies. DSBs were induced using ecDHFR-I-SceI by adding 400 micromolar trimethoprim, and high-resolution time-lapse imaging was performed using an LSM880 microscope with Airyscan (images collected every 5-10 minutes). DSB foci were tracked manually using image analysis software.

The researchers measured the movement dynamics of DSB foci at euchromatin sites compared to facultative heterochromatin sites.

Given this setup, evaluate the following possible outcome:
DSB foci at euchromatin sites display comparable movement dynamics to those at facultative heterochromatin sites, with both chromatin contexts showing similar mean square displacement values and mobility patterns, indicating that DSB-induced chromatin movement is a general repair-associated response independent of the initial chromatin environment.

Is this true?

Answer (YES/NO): NO